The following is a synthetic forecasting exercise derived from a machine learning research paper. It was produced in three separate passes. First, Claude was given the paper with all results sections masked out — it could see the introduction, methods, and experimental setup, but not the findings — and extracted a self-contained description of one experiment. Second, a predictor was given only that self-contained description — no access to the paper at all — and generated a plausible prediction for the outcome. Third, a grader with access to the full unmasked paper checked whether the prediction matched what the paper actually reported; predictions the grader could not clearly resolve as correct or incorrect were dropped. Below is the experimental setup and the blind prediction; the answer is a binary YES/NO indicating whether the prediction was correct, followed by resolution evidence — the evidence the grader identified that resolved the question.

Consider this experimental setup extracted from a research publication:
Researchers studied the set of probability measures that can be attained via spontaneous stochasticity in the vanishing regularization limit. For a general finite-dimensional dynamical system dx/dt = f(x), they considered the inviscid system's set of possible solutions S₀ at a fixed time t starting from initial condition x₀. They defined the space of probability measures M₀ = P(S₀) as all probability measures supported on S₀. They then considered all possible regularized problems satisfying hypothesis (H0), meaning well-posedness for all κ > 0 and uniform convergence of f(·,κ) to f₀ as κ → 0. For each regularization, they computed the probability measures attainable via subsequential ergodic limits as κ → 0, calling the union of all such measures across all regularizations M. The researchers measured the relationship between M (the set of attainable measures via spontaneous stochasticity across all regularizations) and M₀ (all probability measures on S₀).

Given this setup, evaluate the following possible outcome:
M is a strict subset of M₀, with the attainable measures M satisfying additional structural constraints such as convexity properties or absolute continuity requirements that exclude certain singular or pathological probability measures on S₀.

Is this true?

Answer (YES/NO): NO